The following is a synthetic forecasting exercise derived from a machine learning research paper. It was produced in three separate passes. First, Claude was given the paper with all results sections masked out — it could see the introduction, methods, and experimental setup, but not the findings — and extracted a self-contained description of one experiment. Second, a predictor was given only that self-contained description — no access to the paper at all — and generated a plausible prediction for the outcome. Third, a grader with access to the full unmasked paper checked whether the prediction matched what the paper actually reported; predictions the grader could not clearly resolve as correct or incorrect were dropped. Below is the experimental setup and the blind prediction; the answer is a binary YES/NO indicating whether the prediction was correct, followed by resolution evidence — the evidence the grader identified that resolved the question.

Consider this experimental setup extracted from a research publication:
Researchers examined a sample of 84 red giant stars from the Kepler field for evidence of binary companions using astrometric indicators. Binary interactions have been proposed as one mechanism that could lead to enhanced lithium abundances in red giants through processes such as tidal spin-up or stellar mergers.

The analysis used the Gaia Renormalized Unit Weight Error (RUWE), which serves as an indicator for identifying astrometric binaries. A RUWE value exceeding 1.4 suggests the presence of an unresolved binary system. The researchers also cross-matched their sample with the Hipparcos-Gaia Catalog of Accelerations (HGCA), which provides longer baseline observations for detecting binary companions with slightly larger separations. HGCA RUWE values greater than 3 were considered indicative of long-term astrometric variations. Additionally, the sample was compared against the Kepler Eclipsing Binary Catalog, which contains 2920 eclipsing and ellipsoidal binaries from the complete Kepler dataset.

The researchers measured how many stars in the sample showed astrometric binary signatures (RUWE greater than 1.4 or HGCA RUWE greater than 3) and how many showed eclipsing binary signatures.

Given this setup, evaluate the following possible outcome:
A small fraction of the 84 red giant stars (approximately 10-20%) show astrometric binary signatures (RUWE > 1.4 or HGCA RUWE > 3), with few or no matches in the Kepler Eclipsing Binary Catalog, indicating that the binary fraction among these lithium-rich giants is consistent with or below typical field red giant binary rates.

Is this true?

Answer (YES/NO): NO